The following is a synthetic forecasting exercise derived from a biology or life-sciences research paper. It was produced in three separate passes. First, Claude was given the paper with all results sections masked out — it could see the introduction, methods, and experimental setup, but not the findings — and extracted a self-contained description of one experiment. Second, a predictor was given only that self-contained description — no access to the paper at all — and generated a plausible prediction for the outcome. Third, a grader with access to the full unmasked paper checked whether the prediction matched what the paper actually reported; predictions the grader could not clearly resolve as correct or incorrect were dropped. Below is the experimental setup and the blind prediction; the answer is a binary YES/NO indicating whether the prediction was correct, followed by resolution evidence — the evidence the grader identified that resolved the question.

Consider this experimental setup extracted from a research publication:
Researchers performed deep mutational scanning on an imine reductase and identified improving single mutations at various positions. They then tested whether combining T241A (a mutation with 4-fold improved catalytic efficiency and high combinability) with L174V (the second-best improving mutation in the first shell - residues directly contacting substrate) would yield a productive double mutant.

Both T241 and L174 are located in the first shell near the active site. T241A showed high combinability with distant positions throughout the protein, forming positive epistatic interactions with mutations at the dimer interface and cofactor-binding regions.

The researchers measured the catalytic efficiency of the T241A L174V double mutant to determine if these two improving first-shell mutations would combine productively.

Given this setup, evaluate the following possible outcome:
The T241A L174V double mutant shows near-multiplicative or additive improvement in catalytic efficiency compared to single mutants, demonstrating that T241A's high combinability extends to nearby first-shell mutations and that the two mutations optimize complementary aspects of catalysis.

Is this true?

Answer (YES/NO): NO